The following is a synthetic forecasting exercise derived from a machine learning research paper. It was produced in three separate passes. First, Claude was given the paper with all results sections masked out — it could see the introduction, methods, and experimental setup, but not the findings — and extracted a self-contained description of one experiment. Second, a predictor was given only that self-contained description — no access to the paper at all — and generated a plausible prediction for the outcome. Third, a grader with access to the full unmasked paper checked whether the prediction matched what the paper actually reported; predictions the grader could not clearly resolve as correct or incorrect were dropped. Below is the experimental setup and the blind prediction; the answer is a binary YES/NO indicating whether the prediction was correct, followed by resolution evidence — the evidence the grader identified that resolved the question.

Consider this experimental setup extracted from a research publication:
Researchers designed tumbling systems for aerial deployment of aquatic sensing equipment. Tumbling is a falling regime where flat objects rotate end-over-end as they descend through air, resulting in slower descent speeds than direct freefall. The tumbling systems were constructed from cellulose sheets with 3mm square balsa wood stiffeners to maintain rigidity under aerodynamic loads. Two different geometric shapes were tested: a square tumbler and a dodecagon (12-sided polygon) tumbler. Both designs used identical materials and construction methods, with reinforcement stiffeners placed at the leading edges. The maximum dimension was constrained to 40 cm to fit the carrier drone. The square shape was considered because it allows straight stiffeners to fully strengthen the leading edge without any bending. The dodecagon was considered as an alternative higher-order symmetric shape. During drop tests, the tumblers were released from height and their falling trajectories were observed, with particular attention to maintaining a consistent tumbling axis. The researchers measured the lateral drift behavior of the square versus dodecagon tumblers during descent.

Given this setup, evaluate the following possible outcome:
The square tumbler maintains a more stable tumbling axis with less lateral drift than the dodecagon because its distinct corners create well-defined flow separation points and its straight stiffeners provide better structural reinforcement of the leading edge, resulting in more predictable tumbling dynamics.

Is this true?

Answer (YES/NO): NO